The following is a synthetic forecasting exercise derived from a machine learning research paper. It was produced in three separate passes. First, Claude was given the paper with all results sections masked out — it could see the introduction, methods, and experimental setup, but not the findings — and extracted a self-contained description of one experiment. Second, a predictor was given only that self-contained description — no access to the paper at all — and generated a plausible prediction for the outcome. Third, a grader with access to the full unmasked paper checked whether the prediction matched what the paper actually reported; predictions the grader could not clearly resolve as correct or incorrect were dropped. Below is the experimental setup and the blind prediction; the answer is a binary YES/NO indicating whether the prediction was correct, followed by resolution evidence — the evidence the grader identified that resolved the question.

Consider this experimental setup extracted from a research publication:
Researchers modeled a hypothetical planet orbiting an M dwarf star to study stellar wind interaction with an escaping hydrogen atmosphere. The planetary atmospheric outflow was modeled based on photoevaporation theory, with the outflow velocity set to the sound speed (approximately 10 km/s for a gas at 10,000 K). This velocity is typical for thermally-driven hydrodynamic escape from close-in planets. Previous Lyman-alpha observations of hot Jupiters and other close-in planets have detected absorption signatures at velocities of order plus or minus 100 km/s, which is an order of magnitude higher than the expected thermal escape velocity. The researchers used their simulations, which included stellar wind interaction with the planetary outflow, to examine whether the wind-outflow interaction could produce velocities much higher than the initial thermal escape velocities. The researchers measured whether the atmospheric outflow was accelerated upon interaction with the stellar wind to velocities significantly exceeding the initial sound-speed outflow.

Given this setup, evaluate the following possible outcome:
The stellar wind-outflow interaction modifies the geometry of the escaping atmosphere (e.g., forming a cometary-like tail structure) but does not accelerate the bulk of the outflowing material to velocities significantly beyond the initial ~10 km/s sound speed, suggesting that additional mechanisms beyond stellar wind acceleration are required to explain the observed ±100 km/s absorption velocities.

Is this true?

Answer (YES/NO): NO